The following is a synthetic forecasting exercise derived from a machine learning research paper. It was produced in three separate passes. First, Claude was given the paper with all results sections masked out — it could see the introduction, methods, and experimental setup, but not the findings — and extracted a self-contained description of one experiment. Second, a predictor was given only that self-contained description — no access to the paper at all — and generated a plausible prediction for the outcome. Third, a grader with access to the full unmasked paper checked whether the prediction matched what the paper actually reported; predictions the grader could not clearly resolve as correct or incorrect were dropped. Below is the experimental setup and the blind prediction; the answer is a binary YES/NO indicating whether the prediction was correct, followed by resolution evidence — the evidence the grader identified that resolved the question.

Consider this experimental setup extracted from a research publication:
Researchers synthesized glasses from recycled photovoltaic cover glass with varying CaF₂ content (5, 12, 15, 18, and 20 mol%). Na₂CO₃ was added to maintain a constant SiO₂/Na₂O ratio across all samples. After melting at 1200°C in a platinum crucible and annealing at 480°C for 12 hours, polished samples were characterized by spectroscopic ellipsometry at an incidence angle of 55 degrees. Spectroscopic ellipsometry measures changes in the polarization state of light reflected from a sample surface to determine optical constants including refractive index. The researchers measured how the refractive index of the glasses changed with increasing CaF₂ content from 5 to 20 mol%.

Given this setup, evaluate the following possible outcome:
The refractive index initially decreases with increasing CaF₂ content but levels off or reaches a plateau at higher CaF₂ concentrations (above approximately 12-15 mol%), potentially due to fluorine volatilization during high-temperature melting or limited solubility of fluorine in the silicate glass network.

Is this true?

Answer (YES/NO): NO